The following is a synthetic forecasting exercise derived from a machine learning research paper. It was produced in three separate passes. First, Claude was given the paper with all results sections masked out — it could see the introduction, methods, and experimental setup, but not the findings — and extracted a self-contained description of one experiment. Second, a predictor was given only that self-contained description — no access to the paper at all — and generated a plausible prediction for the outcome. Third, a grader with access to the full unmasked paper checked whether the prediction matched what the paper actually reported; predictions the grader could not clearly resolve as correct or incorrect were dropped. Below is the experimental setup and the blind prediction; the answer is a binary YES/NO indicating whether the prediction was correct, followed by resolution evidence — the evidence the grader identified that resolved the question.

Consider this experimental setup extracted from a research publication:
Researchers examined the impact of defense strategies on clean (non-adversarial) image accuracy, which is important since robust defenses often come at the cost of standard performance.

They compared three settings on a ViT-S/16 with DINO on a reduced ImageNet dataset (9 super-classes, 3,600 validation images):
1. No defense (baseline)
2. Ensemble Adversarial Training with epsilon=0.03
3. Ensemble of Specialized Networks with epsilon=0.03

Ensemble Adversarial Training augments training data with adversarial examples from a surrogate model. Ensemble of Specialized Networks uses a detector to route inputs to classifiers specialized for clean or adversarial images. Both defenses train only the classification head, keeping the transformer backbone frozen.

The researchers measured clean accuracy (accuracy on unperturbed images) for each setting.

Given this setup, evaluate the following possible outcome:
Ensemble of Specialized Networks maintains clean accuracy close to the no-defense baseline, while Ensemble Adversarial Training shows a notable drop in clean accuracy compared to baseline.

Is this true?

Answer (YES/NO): YES